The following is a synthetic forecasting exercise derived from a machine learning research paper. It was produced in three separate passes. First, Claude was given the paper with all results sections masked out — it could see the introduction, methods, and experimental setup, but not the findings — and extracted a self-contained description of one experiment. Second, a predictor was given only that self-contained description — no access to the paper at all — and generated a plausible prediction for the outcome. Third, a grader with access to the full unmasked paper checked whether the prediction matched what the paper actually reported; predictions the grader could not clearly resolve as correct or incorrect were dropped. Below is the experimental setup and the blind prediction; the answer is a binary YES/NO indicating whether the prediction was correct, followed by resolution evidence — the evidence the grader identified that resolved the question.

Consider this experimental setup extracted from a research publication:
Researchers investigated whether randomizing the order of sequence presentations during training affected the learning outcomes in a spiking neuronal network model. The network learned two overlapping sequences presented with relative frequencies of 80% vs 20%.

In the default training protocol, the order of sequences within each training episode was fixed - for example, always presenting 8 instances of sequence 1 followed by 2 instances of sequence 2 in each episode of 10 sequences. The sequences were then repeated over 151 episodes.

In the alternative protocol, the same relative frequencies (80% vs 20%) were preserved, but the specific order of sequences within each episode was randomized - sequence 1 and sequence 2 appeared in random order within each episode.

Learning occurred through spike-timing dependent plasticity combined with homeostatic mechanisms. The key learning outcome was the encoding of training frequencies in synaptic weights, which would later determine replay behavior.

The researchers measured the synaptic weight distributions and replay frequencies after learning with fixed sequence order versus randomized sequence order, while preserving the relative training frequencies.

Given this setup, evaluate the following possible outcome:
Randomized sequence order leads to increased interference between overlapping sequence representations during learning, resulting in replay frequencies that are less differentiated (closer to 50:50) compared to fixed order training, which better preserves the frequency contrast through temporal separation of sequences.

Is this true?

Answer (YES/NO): NO